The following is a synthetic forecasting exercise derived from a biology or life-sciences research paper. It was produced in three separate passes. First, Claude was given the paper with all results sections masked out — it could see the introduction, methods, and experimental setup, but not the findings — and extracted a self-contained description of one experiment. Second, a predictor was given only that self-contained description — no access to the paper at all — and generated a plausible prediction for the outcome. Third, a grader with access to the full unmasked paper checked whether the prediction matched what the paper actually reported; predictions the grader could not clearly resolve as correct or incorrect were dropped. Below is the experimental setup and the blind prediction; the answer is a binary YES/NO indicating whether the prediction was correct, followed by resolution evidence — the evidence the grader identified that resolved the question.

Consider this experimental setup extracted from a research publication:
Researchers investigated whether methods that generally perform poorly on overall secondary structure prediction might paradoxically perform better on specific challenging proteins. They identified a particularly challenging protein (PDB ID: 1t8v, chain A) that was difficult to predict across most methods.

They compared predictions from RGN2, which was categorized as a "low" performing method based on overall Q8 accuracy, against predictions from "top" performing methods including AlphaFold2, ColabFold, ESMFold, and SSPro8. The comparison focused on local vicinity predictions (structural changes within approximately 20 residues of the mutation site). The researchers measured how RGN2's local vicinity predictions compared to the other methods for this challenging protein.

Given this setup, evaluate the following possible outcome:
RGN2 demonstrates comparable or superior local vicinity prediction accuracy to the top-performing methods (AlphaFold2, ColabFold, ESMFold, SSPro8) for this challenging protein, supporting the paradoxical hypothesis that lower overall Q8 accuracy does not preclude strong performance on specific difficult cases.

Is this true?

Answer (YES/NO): YES